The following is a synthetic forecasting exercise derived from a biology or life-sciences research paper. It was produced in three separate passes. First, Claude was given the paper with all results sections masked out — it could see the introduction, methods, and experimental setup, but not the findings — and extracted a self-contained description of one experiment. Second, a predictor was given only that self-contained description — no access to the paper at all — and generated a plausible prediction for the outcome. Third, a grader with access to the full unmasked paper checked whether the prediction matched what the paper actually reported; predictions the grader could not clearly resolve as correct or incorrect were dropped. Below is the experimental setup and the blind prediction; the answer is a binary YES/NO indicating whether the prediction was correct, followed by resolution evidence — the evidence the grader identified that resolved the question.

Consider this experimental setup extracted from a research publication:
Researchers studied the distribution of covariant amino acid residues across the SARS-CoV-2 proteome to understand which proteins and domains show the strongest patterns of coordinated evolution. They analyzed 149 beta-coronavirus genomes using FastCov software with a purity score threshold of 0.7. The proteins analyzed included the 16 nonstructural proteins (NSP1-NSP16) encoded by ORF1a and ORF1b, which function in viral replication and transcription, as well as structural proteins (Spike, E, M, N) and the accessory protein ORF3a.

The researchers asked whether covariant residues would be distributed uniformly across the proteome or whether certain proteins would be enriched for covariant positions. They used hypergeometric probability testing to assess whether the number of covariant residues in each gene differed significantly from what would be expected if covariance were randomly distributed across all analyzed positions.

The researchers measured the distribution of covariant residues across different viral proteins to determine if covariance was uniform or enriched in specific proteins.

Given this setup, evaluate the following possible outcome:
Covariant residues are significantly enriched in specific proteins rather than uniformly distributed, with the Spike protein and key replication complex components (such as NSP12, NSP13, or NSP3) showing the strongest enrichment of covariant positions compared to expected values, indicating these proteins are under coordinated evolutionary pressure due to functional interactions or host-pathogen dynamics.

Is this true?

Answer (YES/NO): NO